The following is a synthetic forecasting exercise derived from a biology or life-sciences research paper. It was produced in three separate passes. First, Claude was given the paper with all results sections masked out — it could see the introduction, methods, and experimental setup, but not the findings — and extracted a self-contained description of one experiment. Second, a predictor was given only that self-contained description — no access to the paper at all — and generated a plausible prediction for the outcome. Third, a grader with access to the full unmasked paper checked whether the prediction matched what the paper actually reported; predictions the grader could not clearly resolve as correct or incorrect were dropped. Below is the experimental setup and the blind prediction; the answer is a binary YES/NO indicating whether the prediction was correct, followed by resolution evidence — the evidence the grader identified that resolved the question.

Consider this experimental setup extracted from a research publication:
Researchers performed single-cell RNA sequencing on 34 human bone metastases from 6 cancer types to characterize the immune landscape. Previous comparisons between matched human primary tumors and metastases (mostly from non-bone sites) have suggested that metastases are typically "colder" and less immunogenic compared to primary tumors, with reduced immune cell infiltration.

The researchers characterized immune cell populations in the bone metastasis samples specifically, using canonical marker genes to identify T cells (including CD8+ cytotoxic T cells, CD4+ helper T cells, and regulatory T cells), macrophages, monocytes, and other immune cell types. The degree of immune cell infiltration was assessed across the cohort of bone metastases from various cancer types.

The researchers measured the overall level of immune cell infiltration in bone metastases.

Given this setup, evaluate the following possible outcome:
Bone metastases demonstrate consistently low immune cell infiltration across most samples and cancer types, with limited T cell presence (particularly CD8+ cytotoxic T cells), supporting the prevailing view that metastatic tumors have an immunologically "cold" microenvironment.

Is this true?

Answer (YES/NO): NO